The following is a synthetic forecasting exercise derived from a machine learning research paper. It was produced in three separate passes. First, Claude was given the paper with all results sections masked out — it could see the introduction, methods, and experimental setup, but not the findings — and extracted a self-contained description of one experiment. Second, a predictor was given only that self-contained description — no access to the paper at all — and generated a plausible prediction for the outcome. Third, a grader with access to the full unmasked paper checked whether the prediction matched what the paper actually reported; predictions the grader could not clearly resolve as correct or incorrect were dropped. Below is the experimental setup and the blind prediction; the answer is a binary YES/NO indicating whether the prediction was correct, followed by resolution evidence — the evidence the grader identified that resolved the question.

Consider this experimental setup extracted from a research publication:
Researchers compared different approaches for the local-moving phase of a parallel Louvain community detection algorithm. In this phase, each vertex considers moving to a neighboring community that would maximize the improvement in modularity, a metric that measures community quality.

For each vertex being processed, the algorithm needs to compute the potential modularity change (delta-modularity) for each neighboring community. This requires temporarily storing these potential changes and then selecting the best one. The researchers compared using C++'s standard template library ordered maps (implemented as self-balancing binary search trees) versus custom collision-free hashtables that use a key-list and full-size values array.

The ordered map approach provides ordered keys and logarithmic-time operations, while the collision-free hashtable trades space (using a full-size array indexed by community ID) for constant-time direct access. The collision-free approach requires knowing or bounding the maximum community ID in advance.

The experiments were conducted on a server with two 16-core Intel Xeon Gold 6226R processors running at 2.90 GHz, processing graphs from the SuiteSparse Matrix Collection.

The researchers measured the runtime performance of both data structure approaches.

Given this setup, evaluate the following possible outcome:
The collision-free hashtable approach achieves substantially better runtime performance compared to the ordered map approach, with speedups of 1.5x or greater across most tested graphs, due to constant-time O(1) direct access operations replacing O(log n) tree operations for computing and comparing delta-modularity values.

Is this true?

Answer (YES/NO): YES